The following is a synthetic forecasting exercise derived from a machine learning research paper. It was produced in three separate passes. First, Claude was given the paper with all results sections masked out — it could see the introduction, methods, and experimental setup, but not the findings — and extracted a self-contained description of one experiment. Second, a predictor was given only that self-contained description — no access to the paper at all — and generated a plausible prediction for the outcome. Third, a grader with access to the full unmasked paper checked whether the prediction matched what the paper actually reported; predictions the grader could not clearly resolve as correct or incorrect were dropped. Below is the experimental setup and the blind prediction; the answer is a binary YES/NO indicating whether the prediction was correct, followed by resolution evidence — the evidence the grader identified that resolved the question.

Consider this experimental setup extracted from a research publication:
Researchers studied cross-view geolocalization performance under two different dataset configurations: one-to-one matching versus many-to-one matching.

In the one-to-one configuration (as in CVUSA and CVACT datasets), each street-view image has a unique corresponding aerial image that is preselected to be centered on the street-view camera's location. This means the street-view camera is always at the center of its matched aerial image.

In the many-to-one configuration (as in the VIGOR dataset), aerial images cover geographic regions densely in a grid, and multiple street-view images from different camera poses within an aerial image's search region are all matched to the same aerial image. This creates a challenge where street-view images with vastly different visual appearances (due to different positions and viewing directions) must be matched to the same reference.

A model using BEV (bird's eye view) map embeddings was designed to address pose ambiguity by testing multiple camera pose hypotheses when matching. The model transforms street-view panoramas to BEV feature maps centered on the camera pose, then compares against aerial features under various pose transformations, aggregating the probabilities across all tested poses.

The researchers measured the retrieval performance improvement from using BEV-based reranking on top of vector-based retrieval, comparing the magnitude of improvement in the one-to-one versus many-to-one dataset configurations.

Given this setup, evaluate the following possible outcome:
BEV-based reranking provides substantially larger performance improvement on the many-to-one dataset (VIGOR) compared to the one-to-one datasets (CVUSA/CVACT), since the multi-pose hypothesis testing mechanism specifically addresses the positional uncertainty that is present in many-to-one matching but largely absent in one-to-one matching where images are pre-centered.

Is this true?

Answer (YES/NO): YES